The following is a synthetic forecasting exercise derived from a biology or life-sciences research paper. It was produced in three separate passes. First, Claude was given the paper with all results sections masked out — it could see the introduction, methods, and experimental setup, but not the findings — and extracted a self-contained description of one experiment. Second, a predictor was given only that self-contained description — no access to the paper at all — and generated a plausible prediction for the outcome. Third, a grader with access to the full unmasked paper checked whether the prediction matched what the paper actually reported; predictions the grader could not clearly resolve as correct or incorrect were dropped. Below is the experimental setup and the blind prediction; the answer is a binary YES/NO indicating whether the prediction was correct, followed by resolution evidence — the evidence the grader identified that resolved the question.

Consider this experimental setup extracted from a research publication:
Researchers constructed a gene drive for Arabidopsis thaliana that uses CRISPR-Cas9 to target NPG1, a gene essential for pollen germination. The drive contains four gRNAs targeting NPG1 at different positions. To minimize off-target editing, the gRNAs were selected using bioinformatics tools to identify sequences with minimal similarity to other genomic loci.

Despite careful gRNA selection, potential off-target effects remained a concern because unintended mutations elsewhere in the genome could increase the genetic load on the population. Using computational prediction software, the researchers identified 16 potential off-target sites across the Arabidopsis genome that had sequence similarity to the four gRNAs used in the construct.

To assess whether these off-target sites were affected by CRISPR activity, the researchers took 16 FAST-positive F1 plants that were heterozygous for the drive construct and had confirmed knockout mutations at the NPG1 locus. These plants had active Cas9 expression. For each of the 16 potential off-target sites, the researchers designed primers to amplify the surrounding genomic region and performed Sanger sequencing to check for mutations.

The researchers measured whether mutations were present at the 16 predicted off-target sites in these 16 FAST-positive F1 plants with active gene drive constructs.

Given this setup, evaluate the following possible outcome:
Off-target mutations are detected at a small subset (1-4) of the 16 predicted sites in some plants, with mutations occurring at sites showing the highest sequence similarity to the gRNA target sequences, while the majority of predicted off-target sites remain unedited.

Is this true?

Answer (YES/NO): NO